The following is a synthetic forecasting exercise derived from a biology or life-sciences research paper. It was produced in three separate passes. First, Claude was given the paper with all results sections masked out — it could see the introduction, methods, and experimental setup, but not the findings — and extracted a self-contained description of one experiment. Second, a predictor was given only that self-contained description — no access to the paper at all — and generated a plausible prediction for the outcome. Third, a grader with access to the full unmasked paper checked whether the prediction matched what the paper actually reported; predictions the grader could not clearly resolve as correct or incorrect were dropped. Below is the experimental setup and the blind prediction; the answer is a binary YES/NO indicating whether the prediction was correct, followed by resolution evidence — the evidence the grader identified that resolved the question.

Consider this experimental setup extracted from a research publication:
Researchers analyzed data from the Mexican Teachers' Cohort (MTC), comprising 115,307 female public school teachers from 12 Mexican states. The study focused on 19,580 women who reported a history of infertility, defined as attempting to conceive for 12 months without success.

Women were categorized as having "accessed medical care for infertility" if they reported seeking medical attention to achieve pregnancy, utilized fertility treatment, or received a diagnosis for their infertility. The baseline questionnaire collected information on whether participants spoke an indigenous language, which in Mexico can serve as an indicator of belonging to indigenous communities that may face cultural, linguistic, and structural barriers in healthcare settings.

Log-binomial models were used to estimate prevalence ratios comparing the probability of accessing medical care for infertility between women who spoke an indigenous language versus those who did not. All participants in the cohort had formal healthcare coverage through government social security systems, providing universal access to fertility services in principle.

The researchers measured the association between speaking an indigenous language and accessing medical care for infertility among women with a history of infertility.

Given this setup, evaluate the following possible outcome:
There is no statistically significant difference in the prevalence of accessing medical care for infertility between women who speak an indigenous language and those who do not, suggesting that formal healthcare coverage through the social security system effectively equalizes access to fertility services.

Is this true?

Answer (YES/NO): NO